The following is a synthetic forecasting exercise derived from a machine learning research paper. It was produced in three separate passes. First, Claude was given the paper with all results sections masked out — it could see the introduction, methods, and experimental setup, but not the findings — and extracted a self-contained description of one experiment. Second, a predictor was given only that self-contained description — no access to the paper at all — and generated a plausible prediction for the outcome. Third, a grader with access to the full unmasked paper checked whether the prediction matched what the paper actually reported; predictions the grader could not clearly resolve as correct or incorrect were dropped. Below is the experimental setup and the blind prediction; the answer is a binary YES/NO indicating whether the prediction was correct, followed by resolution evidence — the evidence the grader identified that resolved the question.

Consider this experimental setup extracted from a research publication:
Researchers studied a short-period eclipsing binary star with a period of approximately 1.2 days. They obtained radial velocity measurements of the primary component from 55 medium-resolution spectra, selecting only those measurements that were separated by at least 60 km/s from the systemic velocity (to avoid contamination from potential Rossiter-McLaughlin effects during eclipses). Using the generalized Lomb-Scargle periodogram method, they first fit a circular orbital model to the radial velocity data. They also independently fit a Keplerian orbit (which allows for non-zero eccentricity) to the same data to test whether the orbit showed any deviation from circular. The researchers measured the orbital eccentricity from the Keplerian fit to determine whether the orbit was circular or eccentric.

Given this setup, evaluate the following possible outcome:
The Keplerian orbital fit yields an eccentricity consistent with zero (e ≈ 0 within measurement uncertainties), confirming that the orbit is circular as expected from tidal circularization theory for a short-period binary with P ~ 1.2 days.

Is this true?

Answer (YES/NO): YES